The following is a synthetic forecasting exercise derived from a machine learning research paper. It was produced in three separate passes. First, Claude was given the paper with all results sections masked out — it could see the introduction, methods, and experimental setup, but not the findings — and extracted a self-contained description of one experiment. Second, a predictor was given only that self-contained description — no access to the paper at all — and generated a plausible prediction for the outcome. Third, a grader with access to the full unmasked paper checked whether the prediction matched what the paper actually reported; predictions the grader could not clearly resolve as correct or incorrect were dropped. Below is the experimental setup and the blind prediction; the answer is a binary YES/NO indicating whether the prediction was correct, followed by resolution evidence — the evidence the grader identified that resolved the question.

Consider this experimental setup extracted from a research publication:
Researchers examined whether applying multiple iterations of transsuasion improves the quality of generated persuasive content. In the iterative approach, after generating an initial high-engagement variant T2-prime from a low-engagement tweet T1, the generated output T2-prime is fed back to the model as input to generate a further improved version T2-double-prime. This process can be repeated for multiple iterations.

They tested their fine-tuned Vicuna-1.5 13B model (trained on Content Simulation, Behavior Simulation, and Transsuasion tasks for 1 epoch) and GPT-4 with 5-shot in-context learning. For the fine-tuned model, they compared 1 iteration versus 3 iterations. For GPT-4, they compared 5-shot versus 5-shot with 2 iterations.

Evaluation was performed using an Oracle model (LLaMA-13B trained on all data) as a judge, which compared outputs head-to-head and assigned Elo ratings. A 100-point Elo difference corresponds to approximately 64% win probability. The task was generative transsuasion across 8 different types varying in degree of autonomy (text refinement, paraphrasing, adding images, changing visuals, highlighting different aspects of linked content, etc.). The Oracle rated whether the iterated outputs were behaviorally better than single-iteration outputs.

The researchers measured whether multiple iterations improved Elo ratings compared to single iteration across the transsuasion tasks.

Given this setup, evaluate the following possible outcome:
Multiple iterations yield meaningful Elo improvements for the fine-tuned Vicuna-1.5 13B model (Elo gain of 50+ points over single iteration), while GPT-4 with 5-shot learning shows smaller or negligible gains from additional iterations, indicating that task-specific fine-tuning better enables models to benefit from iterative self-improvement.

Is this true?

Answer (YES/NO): NO